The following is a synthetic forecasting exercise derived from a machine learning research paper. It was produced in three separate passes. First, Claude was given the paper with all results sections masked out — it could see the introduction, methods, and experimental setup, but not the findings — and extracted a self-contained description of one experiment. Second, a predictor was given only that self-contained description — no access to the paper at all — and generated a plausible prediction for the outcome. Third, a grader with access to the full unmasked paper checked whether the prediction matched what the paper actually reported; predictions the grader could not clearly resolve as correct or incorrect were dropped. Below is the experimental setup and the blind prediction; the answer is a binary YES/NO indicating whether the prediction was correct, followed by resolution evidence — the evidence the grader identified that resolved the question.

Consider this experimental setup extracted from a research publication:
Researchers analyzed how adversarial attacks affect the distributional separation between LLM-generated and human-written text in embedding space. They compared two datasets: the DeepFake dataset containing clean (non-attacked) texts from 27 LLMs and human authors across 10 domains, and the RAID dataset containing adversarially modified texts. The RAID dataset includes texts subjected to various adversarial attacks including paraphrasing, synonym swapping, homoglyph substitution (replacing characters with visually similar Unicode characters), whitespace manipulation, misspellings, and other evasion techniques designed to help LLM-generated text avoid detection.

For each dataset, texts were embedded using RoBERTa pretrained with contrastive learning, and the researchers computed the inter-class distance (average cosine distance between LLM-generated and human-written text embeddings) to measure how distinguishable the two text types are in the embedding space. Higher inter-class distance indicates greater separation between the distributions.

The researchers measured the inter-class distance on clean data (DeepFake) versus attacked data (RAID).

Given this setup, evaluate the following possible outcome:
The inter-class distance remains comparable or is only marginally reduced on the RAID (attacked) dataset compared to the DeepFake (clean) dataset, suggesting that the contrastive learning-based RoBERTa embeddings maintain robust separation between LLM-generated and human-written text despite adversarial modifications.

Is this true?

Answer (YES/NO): NO